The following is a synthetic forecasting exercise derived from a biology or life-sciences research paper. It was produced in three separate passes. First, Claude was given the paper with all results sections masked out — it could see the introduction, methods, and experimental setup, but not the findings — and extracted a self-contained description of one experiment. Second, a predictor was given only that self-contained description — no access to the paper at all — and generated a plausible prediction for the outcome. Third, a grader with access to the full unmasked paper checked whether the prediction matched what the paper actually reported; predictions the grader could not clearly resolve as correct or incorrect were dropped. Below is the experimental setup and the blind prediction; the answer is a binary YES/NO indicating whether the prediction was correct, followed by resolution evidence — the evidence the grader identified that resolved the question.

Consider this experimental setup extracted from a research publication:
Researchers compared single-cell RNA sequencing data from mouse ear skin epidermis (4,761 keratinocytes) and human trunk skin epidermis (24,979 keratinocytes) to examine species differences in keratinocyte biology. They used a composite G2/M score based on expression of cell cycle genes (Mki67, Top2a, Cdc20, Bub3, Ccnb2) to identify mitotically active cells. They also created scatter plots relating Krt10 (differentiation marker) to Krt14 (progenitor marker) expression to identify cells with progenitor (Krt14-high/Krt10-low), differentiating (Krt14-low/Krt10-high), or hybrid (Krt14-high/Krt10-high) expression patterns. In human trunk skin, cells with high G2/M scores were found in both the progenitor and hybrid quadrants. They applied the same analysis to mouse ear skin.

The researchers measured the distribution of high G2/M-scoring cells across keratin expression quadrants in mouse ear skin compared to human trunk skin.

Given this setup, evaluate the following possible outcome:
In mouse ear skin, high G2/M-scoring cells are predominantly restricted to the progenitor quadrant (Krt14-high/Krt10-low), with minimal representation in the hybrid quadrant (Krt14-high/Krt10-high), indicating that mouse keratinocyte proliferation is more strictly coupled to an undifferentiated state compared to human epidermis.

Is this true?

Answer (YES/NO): YES